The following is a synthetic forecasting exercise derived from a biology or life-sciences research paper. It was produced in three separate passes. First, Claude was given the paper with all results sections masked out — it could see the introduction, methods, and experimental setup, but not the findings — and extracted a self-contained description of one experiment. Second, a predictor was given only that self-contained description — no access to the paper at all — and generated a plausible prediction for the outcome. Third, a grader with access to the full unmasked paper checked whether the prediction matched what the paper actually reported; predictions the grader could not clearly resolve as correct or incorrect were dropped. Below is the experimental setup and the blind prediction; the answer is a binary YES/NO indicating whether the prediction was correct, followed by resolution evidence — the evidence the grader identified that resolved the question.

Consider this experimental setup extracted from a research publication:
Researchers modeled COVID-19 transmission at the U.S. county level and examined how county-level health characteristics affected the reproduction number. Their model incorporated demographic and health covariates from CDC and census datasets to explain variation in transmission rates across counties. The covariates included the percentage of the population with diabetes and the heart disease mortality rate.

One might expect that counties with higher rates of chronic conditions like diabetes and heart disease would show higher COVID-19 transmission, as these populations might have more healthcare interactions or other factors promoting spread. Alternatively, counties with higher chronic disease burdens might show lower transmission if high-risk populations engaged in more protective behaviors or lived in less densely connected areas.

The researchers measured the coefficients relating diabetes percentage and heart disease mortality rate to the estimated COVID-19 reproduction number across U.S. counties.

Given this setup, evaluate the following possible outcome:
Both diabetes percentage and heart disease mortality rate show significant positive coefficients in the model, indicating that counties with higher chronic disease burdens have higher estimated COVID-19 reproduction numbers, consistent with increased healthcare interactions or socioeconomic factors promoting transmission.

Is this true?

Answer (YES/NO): NO